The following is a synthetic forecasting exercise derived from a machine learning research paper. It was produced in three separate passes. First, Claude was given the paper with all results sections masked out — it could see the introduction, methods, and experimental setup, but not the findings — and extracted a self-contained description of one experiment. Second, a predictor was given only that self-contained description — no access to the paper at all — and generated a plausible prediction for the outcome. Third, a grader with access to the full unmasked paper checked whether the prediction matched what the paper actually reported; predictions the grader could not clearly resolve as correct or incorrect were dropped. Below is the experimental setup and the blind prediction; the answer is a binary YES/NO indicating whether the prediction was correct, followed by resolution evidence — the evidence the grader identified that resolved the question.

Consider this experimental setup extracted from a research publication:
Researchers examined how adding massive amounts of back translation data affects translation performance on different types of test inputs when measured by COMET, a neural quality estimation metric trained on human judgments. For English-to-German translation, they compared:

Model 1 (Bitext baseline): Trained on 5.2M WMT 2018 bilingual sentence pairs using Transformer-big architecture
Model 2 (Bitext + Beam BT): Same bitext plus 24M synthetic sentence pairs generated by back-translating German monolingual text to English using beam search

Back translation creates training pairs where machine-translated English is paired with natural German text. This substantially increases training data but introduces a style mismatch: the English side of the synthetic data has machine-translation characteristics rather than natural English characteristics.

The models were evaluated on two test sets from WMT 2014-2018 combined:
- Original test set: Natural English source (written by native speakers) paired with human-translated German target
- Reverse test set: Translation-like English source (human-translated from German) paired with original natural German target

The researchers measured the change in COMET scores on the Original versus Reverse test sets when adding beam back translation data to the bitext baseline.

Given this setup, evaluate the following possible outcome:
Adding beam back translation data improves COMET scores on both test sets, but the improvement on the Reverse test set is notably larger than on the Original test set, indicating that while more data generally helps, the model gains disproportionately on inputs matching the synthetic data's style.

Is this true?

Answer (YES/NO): NO